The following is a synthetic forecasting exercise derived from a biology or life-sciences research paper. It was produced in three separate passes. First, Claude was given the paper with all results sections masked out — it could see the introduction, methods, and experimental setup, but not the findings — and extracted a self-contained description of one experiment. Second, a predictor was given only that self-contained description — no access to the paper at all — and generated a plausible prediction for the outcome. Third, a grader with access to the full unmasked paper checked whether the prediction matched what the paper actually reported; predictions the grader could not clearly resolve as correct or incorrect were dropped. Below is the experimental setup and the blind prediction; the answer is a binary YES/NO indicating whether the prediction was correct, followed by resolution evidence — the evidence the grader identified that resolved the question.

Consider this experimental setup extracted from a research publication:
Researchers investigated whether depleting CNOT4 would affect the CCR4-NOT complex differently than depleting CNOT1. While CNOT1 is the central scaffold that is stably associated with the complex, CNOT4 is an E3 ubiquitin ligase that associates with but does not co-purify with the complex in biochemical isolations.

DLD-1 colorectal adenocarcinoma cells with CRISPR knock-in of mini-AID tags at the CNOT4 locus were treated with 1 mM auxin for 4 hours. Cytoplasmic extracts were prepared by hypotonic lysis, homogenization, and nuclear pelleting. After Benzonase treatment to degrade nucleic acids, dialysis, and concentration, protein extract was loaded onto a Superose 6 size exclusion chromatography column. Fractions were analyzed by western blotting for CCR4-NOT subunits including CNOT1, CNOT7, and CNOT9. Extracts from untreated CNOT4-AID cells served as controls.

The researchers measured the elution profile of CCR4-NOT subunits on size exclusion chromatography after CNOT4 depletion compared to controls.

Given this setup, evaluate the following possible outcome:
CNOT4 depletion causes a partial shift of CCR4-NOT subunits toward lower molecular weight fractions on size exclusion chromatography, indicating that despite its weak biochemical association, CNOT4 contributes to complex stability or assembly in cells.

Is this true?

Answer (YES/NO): NO